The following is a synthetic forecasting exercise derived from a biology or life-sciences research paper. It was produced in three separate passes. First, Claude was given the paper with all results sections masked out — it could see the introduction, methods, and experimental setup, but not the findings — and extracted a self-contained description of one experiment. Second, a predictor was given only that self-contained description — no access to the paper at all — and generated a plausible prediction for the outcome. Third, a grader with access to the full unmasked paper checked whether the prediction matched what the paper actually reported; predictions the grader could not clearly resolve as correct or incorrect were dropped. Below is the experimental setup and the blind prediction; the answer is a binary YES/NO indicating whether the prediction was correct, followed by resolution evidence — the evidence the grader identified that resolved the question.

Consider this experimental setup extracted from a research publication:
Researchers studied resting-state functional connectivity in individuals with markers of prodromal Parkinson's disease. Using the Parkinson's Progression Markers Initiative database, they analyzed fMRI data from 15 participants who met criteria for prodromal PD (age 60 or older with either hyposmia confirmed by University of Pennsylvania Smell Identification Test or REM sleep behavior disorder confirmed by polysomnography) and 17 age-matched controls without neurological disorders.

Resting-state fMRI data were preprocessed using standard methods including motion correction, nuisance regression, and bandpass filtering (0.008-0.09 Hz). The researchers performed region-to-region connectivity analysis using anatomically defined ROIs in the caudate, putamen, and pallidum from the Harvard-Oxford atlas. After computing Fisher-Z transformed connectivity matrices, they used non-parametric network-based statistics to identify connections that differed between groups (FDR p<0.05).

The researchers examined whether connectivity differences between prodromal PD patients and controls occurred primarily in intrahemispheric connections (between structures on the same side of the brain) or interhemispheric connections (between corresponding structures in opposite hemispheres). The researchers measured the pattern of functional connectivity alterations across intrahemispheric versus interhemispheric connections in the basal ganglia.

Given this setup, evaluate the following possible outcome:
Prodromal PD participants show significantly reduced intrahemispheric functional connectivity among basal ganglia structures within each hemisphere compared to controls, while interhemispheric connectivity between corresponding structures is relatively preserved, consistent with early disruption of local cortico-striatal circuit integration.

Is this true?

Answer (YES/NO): NO